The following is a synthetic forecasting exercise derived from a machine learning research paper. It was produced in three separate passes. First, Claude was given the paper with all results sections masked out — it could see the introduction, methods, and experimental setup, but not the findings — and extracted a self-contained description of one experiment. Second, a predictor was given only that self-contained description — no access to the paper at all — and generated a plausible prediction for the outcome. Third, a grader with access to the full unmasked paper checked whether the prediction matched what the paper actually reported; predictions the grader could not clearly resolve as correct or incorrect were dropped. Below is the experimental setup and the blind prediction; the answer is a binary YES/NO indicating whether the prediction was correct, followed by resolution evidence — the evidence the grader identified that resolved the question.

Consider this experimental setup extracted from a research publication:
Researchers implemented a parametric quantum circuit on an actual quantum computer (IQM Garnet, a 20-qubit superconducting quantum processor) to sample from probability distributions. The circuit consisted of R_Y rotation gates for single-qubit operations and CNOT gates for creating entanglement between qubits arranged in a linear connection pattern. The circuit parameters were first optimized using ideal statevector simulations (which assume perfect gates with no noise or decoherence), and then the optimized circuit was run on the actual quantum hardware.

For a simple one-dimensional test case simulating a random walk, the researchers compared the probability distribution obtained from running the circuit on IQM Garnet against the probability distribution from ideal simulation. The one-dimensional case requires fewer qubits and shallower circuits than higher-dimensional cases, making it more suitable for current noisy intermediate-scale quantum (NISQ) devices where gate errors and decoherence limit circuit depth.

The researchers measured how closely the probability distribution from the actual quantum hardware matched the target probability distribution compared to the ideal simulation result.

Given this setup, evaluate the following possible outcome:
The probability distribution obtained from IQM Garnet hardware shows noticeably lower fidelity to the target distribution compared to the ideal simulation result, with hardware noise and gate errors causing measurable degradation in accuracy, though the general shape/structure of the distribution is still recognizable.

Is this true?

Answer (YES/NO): YES